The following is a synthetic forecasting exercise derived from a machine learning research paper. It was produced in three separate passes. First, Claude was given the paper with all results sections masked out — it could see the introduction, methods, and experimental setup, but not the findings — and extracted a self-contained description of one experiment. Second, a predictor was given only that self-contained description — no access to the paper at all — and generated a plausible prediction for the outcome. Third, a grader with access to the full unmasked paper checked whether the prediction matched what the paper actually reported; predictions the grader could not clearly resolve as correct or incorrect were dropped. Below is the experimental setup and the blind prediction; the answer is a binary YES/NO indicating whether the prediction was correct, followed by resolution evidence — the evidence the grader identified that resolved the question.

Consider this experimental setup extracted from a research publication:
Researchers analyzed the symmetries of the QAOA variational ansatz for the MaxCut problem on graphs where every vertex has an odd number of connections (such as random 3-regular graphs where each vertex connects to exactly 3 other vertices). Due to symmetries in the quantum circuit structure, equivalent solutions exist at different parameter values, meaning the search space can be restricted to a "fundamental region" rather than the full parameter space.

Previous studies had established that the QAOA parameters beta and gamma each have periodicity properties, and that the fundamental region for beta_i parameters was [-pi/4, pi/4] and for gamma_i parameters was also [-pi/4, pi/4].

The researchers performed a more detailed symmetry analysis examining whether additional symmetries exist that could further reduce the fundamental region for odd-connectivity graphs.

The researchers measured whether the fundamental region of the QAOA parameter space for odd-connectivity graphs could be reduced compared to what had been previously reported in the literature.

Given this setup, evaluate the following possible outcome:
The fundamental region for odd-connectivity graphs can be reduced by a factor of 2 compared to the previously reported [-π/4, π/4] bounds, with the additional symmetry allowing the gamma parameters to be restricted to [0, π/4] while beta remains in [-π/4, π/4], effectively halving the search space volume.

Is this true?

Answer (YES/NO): NO